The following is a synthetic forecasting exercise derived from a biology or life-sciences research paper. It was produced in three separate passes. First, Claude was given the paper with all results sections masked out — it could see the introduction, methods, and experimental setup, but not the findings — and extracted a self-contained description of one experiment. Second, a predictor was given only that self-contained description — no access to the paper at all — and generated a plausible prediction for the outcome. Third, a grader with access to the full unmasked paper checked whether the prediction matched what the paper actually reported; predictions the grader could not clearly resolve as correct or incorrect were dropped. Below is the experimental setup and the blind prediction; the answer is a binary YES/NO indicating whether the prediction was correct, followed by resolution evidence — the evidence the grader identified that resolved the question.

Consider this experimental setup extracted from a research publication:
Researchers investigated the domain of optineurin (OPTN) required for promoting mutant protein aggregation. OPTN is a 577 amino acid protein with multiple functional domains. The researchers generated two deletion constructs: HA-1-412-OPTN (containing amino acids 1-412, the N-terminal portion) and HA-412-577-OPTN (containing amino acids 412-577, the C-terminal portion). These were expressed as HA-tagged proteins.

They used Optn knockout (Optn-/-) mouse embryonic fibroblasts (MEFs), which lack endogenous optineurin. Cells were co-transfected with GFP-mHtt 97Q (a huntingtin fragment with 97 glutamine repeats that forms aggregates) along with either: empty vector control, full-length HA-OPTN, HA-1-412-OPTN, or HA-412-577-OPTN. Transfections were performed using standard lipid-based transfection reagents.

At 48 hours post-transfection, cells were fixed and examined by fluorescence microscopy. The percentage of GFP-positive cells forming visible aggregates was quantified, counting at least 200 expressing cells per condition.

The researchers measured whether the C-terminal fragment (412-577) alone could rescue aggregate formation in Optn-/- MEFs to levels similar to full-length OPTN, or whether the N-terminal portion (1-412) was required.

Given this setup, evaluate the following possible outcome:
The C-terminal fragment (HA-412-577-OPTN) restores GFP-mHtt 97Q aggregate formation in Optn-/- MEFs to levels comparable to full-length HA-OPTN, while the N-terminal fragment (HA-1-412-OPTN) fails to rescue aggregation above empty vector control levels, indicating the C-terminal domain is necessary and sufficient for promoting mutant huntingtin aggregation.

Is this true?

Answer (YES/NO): YES